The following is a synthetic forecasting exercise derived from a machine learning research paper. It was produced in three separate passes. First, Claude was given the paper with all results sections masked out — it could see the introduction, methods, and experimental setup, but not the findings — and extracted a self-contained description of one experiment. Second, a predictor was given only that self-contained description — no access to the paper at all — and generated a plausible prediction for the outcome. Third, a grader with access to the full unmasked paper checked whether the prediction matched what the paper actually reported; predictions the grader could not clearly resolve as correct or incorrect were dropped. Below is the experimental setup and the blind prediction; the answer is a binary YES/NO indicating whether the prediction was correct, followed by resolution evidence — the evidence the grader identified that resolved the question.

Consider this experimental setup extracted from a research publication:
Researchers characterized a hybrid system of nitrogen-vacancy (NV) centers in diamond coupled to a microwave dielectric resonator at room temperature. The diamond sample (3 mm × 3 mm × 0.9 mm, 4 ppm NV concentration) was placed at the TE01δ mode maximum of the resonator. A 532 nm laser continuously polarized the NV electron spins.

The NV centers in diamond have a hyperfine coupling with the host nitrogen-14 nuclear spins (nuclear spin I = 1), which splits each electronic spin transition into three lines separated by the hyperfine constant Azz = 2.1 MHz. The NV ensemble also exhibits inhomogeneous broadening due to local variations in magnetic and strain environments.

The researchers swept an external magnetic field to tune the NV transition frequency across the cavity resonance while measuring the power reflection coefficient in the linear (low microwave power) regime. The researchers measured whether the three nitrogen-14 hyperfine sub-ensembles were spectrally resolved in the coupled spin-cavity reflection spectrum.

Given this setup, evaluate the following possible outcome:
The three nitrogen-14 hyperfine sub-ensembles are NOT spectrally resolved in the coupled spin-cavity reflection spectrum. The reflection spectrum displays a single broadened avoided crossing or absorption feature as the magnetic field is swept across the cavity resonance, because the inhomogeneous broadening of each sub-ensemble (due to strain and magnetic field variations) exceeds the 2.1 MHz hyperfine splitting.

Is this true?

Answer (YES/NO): NO